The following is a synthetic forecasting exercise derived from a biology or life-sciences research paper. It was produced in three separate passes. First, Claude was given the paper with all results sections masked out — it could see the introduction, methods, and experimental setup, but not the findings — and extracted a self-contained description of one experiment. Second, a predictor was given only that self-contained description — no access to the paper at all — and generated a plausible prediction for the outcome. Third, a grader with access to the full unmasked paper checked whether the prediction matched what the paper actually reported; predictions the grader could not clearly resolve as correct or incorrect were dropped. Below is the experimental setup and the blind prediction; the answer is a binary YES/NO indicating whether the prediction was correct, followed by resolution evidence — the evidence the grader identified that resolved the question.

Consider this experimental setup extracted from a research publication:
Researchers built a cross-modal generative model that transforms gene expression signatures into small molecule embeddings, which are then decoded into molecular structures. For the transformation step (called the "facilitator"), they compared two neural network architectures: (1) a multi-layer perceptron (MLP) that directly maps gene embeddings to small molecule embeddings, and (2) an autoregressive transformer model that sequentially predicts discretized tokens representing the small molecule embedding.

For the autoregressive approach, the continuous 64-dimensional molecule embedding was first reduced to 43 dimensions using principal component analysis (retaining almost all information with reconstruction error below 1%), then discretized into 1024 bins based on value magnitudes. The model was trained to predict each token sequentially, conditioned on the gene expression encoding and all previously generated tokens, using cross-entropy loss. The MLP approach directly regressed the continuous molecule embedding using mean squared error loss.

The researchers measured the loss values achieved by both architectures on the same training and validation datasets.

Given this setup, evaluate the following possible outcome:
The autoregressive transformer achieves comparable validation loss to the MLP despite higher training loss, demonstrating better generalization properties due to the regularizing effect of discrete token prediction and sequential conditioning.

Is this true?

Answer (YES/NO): NO